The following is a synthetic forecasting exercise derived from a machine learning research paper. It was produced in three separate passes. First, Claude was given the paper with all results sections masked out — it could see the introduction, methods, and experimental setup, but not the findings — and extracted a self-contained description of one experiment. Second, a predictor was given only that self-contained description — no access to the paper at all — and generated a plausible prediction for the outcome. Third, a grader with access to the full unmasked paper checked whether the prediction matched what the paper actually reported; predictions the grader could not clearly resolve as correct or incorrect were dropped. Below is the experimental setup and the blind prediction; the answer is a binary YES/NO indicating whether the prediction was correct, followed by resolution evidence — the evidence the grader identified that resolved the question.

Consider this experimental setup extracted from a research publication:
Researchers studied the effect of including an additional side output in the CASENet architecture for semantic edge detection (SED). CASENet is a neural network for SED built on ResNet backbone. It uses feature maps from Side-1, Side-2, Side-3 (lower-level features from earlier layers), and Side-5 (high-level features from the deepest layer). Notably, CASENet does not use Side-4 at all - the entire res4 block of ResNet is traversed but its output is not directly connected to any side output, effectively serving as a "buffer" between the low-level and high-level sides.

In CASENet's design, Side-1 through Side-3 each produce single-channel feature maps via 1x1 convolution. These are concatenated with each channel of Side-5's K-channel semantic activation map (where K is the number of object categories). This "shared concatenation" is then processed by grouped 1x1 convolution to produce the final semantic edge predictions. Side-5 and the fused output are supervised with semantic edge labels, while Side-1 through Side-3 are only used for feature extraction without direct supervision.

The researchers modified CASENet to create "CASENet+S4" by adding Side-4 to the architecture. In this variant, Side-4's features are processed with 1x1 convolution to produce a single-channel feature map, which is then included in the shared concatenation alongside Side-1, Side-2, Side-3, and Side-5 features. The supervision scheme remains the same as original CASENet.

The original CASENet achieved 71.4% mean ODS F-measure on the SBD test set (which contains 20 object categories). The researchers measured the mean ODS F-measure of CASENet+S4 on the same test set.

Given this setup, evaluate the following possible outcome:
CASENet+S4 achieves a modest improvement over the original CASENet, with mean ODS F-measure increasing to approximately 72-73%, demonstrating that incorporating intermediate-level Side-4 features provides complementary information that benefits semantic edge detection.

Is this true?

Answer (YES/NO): NO